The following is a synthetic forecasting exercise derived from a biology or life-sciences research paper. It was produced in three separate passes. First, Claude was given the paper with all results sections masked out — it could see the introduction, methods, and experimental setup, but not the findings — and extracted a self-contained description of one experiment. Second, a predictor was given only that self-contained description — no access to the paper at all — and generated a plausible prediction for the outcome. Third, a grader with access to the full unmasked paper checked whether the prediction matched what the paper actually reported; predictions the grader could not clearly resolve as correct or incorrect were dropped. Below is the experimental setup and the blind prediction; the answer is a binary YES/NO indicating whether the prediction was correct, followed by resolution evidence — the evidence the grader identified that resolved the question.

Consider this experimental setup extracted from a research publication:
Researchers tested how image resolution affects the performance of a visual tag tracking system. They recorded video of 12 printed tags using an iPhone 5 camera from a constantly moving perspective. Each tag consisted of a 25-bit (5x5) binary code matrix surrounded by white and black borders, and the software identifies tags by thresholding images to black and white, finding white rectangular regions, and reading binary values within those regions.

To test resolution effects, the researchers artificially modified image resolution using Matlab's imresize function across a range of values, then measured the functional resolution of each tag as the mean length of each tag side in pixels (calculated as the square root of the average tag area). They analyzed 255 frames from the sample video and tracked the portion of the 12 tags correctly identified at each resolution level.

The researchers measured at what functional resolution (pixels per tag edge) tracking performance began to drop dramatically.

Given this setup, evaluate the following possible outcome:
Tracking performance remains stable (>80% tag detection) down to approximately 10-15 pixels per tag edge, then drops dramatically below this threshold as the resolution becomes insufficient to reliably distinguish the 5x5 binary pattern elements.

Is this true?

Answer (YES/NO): NO